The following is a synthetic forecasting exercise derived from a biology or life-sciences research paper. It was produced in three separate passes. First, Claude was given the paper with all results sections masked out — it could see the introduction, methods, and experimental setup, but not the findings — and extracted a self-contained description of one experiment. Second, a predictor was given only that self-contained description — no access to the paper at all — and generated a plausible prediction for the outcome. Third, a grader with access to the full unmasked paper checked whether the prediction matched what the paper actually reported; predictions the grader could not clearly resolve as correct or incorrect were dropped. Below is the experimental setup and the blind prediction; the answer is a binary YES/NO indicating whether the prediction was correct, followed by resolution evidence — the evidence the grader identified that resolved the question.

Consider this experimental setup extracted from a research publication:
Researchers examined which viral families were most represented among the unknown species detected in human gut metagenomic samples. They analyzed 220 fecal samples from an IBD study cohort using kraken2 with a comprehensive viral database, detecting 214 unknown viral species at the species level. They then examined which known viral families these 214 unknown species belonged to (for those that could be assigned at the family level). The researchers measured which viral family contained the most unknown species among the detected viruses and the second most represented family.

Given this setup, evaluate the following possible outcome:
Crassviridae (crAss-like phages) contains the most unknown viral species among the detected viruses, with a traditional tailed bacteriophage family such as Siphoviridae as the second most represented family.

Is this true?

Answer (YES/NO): NO